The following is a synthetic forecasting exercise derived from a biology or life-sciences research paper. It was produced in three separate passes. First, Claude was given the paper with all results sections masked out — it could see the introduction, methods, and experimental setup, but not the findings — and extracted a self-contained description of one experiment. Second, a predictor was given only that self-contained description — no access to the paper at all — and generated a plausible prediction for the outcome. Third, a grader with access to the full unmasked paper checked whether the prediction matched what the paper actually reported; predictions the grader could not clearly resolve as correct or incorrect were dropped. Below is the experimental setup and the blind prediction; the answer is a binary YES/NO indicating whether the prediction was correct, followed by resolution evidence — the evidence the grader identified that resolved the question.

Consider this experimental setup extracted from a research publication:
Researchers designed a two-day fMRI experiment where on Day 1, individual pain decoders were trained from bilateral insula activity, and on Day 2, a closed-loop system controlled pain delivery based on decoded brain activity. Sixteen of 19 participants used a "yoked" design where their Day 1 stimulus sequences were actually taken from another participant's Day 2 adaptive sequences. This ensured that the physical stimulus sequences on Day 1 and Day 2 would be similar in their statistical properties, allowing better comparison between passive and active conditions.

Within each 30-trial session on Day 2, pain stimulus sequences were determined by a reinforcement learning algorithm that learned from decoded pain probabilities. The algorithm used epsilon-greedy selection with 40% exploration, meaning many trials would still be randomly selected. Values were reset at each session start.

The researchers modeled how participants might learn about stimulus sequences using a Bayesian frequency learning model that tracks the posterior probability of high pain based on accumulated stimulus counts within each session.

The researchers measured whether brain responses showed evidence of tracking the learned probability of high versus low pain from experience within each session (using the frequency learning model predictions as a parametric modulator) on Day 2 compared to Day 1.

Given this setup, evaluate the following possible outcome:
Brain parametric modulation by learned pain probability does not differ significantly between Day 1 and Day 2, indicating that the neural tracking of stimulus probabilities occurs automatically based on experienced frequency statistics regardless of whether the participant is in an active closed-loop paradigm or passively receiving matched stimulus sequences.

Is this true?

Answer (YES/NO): NO